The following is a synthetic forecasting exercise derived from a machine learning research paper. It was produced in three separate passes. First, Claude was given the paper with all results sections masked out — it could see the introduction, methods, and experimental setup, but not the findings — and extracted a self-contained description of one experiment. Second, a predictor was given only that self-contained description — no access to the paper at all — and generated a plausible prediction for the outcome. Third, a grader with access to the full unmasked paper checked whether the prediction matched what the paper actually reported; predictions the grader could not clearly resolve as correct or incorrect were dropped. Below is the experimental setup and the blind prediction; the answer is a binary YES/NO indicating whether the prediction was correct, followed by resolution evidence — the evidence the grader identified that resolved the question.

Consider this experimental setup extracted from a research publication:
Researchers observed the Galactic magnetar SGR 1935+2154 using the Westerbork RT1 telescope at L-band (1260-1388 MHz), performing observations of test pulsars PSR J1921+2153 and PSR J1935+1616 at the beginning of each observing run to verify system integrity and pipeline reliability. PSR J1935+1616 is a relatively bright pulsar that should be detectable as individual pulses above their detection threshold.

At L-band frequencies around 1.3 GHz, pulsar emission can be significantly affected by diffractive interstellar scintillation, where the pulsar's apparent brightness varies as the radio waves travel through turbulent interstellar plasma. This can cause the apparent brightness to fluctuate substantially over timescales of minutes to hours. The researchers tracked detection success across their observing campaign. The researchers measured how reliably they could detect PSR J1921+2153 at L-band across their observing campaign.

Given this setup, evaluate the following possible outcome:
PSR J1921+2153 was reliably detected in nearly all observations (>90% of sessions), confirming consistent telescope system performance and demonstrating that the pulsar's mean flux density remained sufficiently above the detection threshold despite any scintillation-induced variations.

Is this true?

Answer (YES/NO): NO